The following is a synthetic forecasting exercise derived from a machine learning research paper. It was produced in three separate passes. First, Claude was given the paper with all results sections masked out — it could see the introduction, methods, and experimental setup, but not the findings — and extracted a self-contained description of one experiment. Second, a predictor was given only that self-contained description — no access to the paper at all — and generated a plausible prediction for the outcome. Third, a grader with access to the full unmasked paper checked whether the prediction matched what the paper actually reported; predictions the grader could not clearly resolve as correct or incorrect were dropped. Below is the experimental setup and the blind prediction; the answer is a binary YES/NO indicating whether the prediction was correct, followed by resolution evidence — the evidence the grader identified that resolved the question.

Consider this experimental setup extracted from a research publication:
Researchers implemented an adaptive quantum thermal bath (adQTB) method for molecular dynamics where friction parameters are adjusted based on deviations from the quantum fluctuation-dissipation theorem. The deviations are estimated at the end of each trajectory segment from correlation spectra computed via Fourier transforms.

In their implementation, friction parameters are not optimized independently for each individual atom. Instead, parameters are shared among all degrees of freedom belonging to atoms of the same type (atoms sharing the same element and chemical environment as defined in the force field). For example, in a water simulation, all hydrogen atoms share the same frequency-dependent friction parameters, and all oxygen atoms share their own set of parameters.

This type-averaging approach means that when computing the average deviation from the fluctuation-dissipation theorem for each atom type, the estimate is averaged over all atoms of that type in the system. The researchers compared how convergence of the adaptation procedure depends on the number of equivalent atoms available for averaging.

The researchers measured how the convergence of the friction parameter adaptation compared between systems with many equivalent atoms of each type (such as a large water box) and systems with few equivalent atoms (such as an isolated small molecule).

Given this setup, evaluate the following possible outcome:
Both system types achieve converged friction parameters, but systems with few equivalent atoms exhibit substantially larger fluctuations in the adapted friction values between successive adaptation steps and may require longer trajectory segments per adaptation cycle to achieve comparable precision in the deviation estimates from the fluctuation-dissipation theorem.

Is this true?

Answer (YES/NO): NO